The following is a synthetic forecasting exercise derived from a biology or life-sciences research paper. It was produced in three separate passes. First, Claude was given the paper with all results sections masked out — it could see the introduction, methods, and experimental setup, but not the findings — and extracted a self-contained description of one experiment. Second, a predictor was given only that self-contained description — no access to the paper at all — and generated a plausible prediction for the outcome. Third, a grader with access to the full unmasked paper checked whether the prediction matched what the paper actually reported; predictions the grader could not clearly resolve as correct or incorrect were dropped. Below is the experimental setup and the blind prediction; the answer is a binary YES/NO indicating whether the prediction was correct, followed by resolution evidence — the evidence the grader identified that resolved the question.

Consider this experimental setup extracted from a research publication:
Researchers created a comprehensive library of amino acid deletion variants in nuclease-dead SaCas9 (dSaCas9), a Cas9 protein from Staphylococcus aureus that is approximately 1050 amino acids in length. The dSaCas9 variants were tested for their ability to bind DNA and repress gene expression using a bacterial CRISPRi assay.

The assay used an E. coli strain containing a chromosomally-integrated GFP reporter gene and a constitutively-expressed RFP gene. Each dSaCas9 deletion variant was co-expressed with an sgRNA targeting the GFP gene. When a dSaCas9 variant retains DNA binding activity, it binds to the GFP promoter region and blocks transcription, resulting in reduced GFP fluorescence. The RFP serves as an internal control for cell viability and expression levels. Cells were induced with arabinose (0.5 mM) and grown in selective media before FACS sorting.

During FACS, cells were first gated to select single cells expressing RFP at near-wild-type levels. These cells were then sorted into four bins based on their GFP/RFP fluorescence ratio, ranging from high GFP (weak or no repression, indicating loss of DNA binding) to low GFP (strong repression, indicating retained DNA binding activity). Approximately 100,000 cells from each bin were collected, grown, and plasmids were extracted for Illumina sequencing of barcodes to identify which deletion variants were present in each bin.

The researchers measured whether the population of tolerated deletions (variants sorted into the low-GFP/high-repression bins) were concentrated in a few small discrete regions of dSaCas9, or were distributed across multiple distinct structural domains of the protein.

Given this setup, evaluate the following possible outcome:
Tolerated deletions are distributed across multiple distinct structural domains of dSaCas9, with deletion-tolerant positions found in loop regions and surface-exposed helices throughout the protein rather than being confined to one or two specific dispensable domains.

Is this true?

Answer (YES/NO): YES